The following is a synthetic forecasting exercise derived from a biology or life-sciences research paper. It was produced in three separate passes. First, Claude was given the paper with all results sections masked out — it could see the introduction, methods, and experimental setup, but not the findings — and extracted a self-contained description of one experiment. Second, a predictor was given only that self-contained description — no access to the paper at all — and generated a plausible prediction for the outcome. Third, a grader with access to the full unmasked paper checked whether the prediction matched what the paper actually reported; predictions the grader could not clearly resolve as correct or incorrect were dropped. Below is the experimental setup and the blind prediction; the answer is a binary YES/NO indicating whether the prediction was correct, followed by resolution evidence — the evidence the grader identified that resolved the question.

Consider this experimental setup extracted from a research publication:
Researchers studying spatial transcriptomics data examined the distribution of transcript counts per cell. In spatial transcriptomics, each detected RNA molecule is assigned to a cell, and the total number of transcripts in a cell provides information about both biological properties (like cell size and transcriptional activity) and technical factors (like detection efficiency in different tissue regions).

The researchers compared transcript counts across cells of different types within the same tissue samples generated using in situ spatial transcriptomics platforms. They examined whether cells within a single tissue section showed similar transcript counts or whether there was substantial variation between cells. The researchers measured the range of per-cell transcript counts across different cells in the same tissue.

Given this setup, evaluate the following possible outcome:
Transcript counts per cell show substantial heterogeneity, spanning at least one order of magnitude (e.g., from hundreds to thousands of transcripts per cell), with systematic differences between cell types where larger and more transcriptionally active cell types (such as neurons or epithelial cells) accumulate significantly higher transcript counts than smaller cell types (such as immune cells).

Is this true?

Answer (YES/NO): YES